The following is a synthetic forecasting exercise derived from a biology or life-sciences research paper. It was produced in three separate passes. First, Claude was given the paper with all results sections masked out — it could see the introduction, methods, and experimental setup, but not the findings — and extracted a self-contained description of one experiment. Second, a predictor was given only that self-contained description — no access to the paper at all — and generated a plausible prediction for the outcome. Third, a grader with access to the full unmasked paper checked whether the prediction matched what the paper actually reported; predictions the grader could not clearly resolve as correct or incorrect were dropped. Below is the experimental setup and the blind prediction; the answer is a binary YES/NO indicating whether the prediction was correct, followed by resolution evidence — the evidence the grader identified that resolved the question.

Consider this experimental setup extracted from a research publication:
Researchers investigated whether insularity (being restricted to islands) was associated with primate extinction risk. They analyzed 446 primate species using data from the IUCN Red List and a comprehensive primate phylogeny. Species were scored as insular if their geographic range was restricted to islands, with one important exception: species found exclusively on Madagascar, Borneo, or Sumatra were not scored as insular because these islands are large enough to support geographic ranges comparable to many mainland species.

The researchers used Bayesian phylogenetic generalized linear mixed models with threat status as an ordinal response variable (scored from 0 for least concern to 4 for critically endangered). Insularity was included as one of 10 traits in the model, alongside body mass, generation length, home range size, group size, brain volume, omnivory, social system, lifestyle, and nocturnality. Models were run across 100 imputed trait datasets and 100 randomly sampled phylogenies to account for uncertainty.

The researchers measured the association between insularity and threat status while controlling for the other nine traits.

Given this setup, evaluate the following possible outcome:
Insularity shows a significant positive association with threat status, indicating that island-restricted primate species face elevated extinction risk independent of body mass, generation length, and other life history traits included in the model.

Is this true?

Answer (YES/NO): YES